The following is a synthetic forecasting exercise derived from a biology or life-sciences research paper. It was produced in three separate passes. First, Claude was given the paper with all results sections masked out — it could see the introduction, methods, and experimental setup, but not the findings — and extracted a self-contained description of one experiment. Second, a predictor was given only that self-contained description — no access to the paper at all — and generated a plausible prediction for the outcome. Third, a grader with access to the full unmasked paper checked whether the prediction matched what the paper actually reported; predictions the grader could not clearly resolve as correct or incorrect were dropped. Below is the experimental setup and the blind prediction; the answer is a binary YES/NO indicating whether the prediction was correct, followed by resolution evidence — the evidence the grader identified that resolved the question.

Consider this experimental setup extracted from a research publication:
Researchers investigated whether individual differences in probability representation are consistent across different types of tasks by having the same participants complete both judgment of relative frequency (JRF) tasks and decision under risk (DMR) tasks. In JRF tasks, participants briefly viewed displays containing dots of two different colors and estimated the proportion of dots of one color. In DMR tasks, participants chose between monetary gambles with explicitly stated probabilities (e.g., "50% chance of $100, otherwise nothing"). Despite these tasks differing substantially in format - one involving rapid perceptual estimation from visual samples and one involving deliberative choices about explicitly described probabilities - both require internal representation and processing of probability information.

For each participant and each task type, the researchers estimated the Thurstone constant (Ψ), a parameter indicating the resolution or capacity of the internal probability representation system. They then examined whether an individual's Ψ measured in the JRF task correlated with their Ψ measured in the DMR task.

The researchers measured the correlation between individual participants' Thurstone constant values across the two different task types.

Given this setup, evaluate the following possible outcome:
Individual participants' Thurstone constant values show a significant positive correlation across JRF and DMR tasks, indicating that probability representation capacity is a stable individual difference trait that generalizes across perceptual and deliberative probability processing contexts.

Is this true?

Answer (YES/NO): YES